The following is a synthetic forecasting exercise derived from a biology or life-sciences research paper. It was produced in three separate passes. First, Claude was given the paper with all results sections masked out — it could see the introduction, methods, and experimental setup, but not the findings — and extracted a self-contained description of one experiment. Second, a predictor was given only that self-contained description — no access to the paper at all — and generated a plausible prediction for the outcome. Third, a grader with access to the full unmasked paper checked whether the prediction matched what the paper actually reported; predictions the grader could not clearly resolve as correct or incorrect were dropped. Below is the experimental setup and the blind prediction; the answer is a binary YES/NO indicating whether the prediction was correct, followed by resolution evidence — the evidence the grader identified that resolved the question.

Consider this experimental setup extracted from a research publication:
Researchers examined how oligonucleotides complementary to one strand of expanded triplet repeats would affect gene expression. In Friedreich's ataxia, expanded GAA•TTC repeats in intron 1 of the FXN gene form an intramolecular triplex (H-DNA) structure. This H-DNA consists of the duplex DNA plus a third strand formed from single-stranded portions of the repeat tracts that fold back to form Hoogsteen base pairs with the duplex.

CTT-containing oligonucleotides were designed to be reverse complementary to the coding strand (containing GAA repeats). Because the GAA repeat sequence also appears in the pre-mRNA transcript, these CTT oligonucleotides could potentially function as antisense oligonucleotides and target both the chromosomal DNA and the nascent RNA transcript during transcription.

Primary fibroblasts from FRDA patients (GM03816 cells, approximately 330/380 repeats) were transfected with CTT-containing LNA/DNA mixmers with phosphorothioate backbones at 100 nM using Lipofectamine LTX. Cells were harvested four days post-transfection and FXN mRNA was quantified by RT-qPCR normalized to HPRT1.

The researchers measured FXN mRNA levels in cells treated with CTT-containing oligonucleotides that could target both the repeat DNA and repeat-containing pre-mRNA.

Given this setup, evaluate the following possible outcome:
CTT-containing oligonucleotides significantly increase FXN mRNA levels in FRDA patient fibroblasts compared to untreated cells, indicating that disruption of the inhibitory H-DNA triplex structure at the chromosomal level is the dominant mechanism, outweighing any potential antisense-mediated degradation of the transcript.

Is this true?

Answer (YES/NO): NO